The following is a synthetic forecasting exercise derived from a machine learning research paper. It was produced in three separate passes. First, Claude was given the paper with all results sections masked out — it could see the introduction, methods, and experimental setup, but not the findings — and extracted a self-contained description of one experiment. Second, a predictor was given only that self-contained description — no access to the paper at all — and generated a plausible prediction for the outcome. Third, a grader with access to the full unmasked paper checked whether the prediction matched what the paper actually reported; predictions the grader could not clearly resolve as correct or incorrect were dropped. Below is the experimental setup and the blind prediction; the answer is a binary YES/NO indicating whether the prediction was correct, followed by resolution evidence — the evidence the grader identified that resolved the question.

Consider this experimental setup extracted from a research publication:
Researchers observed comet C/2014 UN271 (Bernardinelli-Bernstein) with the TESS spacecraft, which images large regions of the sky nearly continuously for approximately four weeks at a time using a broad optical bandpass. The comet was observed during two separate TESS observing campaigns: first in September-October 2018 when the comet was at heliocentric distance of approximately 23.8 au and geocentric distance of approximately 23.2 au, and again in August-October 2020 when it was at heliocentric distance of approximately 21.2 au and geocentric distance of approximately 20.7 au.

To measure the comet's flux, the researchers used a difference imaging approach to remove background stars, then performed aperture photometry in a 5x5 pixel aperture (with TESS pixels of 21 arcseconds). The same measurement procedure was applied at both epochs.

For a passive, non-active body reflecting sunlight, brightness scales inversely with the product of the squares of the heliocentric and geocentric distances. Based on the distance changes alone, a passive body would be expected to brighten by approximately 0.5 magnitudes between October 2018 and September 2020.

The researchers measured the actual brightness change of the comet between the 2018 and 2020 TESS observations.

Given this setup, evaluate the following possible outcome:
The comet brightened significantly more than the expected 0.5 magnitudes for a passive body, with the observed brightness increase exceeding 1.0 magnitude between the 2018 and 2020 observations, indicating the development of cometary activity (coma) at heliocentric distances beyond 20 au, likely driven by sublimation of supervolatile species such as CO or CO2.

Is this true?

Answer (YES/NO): YES